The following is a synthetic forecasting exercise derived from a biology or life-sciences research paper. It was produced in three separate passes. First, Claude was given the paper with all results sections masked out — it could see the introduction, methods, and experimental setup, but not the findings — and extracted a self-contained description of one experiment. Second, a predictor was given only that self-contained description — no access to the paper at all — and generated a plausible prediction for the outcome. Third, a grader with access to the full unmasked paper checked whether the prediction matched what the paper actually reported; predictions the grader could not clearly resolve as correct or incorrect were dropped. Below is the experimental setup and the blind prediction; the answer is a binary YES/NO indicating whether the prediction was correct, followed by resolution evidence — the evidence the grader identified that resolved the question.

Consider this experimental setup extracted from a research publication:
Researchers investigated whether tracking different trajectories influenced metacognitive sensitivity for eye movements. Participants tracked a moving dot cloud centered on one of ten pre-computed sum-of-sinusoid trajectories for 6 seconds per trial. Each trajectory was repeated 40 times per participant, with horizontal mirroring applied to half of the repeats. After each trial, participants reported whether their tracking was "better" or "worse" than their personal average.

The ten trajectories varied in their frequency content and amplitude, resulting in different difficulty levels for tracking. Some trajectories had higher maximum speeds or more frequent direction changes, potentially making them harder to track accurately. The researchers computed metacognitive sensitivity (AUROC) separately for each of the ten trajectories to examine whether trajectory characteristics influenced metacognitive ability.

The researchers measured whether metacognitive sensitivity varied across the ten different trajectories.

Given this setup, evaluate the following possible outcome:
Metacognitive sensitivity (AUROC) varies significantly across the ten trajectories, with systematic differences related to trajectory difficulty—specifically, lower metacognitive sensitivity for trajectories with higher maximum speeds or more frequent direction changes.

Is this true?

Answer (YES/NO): NO